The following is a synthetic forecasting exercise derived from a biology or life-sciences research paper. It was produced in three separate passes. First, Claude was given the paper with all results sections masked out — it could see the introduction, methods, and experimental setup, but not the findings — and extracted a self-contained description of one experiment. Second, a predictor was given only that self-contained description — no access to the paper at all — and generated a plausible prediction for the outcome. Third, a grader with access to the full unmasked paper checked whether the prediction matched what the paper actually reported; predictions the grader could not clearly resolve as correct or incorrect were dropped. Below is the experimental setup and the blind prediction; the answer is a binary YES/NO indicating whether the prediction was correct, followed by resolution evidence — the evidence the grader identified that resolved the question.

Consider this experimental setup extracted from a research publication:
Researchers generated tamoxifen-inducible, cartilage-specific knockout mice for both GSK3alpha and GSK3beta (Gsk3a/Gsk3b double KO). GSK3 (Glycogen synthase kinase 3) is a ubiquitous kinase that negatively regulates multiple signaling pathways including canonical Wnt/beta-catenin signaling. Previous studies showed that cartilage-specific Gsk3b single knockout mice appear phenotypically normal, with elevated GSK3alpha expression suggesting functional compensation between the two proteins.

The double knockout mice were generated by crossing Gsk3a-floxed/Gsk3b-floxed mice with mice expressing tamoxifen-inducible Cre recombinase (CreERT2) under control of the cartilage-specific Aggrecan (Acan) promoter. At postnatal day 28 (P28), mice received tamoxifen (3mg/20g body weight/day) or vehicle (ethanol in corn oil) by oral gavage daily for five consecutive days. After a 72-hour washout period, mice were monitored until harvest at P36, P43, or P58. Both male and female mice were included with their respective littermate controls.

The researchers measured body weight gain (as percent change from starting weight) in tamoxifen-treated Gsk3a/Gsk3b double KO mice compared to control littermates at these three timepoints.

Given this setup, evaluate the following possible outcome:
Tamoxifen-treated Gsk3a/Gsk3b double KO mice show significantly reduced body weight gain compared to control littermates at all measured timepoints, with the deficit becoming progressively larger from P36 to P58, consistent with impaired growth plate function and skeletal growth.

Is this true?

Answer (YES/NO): NO